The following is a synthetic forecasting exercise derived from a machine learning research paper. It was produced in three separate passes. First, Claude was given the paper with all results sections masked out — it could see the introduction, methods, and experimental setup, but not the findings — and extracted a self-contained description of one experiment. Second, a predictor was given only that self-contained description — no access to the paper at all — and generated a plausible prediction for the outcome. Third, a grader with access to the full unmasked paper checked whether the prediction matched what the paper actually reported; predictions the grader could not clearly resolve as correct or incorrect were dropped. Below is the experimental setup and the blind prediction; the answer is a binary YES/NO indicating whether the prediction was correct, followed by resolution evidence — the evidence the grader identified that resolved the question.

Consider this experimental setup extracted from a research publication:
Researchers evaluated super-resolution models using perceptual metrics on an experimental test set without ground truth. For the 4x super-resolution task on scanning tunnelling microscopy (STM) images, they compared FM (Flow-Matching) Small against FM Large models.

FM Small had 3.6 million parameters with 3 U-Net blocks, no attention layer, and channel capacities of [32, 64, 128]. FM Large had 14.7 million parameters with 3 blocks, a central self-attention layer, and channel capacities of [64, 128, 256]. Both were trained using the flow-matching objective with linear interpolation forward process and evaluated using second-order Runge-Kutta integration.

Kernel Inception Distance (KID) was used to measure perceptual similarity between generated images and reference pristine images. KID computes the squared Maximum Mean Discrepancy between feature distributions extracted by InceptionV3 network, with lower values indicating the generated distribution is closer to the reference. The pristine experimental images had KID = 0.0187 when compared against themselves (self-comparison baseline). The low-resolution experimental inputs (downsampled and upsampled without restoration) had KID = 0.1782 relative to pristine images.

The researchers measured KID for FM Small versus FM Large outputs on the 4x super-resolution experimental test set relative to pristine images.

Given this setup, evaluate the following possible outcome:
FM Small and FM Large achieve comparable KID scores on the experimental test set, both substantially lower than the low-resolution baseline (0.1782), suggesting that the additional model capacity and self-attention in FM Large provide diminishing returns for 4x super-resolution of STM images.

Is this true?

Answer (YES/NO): YES